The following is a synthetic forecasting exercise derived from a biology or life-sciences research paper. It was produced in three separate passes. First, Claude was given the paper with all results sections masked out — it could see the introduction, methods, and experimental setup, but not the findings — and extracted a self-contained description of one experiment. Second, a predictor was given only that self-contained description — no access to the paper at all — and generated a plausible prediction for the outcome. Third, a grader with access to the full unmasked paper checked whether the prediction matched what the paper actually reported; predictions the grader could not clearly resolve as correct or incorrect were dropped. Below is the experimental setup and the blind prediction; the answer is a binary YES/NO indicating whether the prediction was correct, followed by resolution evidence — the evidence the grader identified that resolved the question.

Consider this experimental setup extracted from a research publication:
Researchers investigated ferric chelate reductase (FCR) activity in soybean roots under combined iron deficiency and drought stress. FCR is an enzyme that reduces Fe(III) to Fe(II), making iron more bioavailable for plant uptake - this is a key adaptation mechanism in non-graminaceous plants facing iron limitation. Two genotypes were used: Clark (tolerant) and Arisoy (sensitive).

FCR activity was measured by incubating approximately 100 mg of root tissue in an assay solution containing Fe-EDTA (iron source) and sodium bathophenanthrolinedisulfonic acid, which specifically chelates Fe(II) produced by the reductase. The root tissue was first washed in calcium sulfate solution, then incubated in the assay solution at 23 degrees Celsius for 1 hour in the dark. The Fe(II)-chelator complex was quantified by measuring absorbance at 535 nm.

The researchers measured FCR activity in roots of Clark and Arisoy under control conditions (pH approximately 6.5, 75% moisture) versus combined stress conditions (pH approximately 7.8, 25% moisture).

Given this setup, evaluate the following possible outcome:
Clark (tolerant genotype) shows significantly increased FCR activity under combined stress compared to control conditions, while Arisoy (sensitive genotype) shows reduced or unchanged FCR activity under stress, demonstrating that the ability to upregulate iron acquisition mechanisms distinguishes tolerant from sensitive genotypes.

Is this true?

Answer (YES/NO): YES